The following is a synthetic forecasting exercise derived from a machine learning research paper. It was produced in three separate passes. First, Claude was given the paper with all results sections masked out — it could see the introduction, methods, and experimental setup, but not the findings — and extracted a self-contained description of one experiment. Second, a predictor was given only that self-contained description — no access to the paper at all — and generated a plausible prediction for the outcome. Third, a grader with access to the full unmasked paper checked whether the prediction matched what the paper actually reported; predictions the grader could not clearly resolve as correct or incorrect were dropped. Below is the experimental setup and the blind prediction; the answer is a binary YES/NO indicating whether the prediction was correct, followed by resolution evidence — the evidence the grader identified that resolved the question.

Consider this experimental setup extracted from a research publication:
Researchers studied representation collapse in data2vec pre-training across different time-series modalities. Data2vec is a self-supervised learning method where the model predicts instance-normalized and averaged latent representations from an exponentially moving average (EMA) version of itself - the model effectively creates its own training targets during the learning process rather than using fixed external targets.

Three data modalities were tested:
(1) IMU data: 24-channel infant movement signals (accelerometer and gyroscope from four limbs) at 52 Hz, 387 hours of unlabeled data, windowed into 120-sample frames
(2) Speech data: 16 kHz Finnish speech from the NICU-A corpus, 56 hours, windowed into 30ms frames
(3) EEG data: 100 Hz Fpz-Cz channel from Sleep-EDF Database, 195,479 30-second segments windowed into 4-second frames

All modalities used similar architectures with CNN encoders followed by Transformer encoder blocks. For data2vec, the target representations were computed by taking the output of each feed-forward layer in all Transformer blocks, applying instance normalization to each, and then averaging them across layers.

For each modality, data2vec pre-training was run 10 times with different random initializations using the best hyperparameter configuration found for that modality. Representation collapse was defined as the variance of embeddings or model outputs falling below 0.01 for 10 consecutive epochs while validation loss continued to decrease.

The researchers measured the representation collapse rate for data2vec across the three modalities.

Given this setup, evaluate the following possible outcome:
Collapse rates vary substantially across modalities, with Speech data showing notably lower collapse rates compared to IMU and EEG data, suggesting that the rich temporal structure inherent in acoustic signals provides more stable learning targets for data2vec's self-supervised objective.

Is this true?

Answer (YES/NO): NO